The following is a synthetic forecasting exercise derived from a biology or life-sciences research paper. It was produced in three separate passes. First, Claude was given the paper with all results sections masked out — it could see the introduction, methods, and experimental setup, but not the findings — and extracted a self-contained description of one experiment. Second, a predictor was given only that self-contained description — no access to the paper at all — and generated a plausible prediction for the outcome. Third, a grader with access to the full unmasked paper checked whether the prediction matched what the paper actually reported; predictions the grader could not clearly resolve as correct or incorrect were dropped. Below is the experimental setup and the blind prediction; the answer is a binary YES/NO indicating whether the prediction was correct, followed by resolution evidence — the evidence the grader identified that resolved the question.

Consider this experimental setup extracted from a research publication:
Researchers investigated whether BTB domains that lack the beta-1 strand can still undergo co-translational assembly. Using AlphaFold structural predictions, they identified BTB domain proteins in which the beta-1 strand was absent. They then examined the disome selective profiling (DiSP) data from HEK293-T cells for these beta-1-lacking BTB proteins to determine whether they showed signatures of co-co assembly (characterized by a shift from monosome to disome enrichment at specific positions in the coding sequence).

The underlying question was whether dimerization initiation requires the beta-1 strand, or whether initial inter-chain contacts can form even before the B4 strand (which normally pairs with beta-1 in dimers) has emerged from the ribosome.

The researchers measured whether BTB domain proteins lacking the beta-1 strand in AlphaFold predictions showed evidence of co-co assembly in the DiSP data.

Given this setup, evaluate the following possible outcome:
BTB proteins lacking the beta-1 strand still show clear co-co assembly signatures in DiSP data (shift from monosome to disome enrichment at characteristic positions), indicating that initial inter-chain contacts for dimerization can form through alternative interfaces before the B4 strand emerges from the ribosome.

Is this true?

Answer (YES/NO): YES